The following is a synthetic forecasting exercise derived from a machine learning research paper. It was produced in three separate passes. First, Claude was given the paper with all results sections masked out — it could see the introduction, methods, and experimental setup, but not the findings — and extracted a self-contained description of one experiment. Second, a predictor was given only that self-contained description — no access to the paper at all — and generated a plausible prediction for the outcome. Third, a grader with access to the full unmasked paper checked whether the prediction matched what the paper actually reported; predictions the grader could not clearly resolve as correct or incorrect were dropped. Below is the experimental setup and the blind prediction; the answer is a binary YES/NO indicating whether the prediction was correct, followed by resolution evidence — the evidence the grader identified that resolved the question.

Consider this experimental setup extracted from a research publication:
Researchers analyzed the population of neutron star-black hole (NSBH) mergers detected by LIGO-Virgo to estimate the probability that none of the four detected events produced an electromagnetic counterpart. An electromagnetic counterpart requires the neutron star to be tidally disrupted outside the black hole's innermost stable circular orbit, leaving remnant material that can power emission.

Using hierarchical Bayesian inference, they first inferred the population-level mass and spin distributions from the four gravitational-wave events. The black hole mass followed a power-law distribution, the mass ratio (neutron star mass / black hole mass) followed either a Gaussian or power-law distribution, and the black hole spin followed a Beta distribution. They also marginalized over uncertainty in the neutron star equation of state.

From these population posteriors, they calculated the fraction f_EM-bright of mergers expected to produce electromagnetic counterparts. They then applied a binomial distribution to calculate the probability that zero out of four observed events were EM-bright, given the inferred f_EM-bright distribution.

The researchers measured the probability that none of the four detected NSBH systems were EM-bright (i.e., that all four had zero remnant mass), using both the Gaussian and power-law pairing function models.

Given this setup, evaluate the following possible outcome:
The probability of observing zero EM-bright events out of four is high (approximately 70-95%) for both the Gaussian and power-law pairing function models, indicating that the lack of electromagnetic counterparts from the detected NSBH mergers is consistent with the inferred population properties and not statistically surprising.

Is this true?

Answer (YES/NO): NO